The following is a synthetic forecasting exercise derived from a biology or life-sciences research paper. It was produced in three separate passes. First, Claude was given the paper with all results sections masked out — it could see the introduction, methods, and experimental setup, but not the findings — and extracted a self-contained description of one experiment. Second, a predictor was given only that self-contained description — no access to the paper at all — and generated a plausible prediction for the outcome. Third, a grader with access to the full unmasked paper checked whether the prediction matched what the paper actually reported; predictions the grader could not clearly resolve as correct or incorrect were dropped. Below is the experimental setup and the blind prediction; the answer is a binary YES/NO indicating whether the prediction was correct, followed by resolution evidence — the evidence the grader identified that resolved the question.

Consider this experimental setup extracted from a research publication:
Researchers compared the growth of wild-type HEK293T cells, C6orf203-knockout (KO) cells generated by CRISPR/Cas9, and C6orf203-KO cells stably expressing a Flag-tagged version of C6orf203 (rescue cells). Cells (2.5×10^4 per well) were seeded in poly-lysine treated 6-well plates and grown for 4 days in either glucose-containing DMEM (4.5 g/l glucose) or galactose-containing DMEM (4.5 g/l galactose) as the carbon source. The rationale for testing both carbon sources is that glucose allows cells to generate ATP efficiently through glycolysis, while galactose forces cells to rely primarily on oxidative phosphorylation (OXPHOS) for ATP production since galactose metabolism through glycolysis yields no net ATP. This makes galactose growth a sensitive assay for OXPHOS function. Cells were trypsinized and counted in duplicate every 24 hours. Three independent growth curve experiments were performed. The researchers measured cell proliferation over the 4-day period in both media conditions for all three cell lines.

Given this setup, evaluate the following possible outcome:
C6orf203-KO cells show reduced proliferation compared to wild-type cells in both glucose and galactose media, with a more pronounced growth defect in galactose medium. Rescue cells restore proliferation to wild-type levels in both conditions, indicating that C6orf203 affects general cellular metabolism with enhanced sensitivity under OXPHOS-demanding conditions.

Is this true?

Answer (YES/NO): NO